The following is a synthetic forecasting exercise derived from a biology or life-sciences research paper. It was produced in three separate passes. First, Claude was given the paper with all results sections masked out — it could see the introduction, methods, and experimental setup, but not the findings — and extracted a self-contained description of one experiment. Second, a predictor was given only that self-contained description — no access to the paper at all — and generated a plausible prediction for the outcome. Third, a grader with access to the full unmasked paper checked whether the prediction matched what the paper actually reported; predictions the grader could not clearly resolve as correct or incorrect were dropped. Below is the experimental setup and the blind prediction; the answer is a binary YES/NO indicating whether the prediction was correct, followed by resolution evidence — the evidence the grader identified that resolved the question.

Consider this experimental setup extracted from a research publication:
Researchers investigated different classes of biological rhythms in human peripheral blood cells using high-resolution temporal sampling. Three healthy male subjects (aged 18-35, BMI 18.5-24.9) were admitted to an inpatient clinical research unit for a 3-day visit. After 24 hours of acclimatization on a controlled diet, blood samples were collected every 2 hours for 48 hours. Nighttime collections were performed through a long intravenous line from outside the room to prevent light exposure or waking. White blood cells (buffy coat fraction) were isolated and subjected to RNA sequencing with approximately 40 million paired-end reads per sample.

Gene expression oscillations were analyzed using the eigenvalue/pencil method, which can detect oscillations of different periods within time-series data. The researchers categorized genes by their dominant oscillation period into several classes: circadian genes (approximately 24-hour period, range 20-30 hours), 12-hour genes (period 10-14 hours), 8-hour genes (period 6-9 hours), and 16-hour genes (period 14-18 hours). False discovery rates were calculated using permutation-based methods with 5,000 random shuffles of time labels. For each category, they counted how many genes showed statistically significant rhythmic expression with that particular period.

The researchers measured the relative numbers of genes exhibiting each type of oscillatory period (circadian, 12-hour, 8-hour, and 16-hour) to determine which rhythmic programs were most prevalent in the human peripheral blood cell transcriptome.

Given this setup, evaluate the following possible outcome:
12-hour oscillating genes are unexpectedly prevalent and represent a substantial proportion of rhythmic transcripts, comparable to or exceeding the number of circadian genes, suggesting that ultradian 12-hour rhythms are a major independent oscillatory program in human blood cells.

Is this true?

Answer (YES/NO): YES